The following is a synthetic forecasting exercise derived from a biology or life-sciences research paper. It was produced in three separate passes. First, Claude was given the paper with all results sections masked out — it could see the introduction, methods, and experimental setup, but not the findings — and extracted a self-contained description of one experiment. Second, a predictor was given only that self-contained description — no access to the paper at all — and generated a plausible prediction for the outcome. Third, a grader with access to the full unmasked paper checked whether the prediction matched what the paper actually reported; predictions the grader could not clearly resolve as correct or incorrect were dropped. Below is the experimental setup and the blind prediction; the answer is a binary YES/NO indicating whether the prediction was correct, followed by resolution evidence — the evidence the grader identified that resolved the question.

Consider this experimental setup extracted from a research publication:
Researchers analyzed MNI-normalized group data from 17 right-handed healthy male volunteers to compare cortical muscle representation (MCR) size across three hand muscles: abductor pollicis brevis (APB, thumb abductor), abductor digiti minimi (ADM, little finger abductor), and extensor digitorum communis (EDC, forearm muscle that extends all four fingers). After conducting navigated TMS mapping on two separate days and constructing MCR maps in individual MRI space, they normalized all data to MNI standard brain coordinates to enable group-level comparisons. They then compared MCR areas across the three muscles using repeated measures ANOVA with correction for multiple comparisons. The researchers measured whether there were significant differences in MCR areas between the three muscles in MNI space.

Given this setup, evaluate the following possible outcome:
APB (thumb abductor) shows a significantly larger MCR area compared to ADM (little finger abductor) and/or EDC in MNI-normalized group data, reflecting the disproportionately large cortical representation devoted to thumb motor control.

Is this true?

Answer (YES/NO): NO